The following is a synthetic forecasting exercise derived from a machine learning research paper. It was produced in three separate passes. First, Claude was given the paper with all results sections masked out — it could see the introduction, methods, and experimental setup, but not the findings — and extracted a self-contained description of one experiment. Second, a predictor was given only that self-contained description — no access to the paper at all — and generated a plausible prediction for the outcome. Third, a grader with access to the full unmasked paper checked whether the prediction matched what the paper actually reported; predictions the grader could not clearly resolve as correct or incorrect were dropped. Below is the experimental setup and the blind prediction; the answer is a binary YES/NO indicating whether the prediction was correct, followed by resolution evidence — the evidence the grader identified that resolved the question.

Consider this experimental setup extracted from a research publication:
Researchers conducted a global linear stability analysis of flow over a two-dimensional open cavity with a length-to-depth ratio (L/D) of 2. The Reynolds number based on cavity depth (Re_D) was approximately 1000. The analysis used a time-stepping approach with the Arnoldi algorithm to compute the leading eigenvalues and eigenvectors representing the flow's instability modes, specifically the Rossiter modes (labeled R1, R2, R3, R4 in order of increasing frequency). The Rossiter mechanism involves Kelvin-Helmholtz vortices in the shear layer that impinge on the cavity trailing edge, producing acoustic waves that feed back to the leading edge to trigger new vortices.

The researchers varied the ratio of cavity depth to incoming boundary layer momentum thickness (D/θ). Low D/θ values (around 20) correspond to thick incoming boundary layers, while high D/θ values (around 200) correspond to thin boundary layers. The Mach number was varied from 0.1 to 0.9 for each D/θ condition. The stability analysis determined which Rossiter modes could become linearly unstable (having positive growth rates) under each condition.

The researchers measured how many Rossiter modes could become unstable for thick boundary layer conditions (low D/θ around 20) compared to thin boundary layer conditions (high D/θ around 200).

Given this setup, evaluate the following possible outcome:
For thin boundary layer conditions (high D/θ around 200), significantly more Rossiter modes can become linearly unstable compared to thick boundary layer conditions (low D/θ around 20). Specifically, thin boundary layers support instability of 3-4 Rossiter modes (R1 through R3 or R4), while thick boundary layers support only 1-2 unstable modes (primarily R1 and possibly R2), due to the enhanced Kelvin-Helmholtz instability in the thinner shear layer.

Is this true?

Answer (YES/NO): YES